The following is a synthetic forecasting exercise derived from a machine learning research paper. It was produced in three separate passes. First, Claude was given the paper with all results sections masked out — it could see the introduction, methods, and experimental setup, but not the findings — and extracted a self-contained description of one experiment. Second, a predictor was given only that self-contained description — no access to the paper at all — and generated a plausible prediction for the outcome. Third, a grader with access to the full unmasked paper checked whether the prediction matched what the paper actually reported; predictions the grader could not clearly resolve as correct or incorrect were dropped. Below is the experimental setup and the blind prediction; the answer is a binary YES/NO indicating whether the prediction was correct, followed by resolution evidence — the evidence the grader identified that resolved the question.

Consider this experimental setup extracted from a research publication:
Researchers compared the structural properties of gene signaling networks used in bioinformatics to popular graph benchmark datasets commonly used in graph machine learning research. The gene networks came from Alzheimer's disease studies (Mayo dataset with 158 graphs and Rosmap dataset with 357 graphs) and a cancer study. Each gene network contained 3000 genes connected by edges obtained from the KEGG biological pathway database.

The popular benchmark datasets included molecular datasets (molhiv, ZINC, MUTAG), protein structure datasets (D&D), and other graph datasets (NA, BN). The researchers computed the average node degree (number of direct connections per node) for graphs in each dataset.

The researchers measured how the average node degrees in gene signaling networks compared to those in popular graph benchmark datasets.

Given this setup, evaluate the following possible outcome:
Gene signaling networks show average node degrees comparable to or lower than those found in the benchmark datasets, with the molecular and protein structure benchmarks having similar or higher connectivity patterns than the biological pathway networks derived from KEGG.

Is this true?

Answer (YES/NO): NO